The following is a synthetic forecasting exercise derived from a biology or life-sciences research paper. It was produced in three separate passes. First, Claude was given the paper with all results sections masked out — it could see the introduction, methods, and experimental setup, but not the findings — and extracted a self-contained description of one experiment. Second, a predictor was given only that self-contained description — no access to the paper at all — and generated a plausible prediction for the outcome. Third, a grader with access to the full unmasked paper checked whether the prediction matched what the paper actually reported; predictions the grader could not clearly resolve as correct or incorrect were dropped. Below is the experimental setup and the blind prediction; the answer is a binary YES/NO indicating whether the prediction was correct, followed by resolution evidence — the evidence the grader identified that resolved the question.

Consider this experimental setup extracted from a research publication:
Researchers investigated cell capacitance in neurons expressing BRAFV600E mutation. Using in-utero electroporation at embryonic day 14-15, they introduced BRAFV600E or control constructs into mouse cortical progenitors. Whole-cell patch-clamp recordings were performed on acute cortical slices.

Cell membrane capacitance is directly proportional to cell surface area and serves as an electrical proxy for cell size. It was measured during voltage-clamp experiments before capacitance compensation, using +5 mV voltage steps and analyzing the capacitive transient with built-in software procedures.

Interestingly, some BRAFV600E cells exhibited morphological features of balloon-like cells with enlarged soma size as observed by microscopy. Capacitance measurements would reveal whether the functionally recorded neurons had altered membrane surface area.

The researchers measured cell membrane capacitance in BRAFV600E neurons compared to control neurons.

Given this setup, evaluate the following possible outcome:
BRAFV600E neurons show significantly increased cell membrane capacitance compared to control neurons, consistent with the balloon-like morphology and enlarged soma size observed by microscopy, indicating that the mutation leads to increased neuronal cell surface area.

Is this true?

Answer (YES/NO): NO